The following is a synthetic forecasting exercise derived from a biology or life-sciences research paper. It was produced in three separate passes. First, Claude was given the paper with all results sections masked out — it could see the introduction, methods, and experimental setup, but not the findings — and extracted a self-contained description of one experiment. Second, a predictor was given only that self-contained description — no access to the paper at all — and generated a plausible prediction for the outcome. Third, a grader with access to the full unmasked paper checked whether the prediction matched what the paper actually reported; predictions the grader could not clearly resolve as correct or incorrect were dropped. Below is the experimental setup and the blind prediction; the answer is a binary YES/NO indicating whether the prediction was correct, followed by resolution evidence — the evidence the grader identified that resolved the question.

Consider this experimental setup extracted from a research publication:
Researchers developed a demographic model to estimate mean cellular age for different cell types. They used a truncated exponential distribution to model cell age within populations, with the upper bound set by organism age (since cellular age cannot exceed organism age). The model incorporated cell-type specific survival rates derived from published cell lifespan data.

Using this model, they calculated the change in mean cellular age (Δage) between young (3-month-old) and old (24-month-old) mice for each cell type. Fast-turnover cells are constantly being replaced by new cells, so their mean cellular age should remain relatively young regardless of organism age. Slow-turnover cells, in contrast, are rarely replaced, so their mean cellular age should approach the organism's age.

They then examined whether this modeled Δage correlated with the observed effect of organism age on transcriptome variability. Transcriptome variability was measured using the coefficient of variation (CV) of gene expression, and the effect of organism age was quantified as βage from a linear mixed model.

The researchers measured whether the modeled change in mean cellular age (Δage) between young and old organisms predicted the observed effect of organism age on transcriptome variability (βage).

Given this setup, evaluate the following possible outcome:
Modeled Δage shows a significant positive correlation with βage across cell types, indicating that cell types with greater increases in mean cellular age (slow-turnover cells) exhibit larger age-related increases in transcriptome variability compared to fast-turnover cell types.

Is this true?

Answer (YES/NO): YES